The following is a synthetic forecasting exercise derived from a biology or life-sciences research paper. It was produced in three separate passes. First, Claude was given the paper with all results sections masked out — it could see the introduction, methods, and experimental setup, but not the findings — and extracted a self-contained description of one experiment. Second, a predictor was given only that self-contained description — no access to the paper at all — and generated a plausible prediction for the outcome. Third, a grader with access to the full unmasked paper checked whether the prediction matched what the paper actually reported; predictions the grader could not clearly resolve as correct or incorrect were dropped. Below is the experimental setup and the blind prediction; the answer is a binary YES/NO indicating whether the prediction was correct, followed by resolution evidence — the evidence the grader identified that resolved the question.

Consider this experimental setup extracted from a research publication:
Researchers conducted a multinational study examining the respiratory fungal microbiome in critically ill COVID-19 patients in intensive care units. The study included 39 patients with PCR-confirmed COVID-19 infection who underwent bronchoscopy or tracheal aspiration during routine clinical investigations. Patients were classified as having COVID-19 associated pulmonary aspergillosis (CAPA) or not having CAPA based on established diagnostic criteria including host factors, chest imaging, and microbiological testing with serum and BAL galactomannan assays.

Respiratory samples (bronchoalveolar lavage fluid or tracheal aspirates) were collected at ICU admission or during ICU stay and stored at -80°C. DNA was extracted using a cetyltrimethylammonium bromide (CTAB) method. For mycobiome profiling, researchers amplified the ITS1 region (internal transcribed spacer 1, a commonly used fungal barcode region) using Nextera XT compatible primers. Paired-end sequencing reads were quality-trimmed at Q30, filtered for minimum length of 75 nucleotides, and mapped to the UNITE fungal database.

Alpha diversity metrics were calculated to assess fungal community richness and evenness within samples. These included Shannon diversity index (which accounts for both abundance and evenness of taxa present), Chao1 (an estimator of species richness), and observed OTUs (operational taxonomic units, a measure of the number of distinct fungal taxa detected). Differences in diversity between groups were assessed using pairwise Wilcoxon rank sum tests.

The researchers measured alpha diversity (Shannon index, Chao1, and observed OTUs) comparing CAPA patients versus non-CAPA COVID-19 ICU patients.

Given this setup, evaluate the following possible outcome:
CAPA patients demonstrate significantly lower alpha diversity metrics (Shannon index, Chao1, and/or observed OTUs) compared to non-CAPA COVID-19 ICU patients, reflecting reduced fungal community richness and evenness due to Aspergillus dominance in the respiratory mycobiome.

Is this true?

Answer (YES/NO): NO